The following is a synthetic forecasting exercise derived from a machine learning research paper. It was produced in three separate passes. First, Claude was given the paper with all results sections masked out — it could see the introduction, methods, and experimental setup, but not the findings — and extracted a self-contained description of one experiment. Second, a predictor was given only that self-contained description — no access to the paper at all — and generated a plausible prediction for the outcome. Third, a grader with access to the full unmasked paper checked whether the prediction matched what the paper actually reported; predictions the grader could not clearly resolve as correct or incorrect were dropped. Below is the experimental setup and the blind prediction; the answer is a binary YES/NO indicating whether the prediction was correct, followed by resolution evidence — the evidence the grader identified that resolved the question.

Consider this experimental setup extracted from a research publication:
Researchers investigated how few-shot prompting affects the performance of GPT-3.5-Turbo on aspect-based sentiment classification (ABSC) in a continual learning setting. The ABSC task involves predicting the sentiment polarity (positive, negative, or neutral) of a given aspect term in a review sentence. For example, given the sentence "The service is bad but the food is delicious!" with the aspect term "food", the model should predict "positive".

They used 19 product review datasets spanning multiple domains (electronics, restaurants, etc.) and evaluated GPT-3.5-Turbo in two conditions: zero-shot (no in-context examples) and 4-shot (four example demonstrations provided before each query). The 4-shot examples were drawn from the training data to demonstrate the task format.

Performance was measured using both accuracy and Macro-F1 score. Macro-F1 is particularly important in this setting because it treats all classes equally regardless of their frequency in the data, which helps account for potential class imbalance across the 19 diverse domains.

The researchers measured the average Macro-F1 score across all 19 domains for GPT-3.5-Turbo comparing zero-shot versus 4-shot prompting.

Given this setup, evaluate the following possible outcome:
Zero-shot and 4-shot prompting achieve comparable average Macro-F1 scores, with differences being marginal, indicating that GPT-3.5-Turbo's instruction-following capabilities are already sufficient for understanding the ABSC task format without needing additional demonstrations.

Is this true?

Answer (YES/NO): NO